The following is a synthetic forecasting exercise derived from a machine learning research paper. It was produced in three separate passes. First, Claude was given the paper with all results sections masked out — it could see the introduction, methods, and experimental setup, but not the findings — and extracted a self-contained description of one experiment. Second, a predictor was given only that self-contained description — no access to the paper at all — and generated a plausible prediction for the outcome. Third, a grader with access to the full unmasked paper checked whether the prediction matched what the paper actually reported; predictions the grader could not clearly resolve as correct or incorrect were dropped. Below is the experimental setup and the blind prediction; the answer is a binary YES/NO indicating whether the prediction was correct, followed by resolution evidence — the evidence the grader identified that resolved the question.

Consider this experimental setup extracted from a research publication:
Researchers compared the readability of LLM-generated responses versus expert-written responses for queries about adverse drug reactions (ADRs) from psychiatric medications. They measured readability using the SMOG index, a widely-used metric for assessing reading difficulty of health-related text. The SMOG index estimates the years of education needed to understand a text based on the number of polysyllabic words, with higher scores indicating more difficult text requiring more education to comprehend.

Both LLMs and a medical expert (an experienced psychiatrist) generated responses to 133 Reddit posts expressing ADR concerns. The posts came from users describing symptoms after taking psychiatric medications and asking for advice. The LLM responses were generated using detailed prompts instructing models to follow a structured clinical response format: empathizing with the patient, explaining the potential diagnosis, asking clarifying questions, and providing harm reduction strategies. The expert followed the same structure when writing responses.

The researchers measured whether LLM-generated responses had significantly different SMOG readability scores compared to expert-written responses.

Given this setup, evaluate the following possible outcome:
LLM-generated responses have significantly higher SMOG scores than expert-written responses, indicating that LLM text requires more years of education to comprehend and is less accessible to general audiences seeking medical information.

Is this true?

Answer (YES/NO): YES